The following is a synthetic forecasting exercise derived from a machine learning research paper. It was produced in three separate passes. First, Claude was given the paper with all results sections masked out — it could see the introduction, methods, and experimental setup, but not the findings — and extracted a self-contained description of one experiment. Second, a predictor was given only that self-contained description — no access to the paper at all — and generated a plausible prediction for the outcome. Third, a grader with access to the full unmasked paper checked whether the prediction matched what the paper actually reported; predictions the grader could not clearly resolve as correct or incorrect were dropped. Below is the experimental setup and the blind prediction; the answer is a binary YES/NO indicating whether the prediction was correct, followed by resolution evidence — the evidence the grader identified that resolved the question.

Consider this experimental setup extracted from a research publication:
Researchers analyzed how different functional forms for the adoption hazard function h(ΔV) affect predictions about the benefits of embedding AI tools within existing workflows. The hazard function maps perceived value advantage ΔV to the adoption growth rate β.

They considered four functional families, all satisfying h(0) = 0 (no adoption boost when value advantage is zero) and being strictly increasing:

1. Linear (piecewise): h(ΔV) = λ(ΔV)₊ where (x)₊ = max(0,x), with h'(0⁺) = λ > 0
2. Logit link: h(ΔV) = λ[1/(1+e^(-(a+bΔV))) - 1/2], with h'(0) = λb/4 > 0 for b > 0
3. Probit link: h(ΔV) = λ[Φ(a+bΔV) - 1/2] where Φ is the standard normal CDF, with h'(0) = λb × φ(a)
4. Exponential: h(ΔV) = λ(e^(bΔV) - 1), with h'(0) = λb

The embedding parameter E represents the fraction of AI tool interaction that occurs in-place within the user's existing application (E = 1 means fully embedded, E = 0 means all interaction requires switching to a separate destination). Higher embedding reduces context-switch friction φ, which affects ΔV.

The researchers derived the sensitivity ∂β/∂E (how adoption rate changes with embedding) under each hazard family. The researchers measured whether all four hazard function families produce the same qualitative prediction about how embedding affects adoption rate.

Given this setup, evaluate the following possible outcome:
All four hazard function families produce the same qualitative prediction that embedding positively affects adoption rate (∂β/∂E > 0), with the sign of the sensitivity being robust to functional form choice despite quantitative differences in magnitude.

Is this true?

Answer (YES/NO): YES